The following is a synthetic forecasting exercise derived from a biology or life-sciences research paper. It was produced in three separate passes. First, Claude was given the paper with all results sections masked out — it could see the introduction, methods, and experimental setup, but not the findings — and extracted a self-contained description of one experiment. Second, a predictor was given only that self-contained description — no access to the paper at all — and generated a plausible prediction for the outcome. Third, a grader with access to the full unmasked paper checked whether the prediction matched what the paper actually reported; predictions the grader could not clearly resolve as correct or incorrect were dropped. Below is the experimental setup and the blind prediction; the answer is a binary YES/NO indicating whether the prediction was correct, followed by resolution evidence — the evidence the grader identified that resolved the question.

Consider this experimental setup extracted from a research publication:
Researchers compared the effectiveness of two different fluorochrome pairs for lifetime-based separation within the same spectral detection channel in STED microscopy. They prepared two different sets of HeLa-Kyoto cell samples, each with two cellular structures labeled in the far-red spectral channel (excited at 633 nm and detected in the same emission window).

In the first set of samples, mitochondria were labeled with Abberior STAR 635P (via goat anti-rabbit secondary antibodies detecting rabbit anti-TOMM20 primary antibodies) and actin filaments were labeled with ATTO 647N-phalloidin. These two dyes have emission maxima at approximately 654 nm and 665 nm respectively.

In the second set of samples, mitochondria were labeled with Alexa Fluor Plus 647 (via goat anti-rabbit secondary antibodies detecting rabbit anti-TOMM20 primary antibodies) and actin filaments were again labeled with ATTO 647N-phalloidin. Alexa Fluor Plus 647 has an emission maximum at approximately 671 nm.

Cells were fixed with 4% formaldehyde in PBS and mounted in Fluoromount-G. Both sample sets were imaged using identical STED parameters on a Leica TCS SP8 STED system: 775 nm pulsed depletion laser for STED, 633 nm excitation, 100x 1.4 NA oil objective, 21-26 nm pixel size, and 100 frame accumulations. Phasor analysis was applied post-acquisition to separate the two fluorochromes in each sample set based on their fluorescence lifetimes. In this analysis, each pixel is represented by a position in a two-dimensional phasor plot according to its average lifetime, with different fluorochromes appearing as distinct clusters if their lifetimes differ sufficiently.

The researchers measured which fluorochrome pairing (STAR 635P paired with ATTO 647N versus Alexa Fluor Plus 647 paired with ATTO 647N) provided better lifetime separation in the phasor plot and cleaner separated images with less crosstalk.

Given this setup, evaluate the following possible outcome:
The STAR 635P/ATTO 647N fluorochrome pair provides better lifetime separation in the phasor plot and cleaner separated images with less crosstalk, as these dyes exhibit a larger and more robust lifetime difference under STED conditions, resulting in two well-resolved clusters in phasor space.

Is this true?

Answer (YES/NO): NO